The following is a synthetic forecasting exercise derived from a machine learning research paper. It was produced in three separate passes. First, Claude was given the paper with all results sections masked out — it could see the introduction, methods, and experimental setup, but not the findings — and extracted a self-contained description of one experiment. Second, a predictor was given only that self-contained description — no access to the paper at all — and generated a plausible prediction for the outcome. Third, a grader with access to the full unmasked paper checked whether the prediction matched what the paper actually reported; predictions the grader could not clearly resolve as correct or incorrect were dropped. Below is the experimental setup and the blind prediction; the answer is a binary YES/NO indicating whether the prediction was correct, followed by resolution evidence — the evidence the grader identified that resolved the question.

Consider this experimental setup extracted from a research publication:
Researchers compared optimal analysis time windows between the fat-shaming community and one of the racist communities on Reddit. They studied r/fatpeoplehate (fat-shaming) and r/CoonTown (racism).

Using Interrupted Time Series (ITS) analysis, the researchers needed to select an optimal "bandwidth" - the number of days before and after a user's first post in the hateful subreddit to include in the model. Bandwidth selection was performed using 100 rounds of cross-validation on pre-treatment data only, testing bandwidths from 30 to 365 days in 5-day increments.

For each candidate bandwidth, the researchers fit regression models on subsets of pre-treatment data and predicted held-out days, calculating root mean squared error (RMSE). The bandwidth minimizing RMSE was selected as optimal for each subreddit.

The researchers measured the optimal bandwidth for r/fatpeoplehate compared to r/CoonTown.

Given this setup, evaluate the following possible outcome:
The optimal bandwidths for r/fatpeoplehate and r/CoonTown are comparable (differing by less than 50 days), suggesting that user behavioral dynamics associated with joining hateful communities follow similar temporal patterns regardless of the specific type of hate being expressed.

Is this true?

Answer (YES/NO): YES